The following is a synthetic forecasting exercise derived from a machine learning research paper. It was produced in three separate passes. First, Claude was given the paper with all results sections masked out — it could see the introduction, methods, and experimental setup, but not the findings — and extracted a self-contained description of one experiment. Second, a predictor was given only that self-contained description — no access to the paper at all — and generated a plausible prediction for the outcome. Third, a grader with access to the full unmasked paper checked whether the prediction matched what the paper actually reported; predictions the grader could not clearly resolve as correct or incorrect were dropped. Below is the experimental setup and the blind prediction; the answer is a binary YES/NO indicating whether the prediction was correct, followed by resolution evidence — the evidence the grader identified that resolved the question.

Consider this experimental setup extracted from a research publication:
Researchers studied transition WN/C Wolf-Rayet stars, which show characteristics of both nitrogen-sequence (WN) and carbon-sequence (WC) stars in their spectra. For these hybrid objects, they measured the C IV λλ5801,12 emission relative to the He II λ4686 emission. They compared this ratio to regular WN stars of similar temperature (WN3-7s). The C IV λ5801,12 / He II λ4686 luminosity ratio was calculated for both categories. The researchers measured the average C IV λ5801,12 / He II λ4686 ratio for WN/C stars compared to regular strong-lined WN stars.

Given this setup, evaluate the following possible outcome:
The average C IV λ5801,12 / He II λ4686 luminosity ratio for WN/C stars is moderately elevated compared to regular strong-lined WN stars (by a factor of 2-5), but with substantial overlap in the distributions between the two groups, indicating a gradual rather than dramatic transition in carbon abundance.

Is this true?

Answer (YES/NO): NO